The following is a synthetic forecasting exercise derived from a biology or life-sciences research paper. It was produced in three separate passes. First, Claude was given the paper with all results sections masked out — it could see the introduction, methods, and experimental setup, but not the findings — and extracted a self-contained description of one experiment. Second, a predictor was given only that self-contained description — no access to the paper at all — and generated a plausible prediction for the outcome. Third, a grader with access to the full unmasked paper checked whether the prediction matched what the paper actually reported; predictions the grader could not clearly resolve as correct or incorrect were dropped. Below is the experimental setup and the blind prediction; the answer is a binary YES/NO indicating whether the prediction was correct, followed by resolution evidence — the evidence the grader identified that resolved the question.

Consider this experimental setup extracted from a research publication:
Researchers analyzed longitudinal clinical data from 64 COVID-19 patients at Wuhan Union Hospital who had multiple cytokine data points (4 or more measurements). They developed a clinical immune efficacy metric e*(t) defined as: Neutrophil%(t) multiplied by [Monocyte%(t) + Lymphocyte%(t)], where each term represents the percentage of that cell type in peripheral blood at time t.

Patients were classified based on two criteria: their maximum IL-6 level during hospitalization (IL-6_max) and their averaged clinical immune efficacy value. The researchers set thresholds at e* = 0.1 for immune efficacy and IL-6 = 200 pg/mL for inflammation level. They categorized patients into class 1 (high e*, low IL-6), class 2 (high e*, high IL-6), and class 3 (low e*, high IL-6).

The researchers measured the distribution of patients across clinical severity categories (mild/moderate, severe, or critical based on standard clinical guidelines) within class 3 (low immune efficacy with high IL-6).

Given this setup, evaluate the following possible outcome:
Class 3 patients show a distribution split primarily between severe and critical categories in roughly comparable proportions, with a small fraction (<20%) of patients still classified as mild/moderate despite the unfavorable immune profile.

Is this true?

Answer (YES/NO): NO